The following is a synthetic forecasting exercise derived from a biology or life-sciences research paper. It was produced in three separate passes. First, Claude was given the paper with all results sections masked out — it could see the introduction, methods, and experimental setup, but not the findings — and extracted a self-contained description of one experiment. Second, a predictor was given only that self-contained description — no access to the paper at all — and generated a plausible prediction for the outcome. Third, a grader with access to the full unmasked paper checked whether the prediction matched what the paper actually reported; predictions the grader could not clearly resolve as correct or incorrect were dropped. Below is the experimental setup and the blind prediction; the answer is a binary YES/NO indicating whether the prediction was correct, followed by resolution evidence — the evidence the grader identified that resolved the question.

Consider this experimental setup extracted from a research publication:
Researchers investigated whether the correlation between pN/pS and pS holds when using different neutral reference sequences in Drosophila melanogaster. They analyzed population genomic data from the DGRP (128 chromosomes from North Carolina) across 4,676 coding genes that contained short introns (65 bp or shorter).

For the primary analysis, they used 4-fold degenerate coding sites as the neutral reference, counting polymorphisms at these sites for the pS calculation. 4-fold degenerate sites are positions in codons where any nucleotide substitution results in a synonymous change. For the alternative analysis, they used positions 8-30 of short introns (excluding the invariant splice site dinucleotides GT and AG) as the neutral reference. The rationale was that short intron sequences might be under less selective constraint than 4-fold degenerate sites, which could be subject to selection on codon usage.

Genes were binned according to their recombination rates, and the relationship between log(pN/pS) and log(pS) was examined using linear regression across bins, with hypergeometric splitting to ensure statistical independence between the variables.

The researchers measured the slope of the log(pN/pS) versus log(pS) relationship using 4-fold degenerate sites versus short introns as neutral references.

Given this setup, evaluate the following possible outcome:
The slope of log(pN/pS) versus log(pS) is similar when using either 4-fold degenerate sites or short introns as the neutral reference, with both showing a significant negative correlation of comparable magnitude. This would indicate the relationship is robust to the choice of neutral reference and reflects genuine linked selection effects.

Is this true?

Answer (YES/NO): YES